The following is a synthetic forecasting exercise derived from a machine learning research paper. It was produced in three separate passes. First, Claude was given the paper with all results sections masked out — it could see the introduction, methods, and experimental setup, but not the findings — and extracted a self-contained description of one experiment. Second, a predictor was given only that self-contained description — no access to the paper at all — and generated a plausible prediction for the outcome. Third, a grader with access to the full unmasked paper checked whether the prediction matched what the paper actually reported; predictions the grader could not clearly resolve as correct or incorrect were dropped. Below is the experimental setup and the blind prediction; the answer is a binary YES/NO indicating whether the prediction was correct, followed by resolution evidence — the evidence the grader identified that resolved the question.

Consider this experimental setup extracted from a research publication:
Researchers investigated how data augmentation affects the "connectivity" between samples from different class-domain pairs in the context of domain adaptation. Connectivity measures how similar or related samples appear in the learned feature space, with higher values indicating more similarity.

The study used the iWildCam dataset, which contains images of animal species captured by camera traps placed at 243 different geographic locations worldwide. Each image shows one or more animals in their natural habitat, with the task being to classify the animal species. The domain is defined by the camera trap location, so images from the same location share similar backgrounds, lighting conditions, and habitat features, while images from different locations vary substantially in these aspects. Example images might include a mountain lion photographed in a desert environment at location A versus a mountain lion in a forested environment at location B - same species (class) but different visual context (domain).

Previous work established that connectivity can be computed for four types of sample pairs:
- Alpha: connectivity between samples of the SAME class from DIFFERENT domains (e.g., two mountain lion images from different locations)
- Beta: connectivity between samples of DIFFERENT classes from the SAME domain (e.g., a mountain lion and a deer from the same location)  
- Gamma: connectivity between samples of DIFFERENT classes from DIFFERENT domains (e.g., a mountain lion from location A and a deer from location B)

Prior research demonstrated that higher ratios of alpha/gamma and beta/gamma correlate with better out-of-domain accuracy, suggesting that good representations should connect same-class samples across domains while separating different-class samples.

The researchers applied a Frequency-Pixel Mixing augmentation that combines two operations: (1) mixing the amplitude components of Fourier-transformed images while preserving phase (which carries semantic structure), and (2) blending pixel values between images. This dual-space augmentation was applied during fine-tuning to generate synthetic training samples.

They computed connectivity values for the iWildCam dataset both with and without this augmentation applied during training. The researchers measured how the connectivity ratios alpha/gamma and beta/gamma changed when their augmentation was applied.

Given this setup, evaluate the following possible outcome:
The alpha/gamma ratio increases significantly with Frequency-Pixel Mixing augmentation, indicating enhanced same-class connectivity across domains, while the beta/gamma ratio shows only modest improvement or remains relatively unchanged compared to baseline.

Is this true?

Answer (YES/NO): YES